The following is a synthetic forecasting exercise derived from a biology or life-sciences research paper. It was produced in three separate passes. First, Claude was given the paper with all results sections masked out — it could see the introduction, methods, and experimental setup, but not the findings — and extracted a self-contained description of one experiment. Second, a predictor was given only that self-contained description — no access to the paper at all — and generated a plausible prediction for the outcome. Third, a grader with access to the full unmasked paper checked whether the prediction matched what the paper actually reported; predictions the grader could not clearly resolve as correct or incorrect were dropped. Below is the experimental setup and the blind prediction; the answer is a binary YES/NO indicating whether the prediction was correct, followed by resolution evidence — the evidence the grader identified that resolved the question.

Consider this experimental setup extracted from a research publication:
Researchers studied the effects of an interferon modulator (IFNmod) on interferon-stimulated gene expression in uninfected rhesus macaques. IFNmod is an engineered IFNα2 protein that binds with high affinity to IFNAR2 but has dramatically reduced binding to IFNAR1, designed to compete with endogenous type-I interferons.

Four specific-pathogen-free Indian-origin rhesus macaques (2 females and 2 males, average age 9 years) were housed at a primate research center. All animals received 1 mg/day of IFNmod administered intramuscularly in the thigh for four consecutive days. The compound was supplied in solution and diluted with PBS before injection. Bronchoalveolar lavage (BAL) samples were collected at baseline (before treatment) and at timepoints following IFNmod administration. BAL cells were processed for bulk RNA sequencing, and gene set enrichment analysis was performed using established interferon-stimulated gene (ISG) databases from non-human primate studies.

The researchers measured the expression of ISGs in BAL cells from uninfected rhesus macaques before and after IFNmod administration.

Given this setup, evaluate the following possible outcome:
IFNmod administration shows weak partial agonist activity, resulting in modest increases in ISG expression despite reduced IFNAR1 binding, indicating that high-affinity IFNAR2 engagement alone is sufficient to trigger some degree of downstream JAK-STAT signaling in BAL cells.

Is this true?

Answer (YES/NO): YES